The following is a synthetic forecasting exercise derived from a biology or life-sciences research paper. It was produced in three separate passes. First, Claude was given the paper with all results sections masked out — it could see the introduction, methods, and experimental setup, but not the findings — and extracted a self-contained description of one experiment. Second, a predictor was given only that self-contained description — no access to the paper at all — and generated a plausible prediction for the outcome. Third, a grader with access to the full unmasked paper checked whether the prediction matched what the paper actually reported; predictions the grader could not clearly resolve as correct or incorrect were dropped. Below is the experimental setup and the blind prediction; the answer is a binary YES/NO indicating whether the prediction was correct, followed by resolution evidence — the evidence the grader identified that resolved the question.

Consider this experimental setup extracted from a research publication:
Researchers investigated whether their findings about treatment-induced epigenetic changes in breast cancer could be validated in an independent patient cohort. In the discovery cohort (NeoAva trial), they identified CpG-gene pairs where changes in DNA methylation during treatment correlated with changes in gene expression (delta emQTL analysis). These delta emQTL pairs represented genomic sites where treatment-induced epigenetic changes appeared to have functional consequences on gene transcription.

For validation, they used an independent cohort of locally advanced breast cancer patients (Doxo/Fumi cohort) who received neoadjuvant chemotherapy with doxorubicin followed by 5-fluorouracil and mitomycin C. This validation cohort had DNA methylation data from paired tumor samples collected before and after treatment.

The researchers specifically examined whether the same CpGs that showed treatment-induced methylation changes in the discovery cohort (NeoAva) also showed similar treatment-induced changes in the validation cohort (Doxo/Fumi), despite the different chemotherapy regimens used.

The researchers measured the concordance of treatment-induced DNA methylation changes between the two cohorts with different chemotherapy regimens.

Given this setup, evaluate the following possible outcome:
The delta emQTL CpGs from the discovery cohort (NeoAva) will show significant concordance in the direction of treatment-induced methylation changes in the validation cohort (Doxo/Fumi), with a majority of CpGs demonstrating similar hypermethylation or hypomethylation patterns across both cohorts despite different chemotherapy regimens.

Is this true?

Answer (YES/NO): NO